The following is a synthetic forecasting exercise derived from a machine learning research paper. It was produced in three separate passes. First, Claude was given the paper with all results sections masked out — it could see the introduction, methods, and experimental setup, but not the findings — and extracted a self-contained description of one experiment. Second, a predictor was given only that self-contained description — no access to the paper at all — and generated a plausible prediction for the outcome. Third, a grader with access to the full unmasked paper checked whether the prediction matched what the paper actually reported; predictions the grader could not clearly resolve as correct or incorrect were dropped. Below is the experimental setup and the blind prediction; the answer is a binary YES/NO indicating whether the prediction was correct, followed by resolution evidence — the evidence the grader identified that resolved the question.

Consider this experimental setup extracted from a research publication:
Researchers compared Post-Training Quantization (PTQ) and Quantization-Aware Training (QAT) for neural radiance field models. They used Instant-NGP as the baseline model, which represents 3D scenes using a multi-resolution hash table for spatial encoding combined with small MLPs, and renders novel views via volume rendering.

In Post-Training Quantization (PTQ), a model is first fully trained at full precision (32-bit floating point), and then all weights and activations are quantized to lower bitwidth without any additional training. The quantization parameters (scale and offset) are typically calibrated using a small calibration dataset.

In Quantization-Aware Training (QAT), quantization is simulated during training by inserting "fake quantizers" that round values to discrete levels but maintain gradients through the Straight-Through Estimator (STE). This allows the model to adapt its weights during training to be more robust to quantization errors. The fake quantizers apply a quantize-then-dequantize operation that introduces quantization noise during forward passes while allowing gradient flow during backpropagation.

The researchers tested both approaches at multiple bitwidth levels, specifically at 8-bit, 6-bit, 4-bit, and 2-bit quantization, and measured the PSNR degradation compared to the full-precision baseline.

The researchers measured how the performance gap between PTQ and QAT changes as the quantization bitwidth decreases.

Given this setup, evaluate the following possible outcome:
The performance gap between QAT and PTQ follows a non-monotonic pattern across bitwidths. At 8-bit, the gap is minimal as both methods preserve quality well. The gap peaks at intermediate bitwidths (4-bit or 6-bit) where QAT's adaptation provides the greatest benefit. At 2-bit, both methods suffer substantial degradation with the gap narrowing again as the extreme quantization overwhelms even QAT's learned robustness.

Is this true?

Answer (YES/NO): NO